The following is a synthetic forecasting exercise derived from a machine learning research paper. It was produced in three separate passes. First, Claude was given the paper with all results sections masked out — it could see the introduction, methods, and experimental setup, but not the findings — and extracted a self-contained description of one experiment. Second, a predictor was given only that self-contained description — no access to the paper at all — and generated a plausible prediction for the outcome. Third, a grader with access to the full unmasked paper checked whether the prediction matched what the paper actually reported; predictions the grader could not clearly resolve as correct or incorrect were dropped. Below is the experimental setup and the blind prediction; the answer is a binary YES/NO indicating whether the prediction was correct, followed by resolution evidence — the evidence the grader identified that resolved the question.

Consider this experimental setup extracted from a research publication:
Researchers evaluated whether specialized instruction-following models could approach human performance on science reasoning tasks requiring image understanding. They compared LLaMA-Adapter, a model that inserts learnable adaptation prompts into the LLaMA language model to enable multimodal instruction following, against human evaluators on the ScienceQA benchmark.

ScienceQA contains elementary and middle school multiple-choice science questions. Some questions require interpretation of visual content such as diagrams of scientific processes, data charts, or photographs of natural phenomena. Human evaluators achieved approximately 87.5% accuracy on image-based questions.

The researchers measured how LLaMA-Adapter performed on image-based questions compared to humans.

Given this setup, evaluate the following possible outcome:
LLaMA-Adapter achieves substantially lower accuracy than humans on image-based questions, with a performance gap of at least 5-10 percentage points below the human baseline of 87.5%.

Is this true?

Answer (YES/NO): YES